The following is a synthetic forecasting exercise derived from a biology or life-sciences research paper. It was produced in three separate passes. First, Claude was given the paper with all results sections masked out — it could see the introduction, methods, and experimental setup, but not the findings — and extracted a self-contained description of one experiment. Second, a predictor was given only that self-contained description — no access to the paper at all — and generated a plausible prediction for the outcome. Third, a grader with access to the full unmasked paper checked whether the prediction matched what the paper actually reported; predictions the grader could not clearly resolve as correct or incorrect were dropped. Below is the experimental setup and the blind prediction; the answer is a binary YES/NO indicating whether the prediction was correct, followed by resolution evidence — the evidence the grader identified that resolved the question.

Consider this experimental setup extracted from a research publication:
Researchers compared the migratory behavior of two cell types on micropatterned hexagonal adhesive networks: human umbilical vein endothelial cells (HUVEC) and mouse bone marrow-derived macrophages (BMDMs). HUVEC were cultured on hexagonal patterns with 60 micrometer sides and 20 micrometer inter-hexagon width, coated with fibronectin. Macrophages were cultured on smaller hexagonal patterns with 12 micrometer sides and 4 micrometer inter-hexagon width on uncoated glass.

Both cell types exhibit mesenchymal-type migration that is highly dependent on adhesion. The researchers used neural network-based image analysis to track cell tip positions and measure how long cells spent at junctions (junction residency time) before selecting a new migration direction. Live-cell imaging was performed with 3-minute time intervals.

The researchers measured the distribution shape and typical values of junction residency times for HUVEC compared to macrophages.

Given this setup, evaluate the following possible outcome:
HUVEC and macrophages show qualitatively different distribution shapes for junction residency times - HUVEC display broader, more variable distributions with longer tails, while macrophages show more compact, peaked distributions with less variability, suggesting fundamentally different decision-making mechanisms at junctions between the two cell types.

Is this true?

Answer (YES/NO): NO